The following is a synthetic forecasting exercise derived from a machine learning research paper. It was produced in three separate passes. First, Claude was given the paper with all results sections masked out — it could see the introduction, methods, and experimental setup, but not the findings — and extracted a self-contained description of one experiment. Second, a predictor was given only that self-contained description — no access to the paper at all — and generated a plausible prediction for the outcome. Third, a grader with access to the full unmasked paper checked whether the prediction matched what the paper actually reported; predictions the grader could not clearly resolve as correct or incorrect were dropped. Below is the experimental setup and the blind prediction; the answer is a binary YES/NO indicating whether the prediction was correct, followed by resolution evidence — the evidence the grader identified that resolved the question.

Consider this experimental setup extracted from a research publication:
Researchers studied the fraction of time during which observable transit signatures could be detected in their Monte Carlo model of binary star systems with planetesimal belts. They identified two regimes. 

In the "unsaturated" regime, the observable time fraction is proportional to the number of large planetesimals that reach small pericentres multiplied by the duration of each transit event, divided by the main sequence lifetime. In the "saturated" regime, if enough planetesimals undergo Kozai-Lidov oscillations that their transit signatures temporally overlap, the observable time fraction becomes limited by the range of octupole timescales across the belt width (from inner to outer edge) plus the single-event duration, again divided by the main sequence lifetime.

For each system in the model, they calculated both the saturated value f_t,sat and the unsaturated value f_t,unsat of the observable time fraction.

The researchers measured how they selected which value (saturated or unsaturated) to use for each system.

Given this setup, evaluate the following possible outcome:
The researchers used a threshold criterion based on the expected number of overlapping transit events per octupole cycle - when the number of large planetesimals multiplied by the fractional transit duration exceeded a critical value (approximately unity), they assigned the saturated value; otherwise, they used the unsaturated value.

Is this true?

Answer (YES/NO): NO